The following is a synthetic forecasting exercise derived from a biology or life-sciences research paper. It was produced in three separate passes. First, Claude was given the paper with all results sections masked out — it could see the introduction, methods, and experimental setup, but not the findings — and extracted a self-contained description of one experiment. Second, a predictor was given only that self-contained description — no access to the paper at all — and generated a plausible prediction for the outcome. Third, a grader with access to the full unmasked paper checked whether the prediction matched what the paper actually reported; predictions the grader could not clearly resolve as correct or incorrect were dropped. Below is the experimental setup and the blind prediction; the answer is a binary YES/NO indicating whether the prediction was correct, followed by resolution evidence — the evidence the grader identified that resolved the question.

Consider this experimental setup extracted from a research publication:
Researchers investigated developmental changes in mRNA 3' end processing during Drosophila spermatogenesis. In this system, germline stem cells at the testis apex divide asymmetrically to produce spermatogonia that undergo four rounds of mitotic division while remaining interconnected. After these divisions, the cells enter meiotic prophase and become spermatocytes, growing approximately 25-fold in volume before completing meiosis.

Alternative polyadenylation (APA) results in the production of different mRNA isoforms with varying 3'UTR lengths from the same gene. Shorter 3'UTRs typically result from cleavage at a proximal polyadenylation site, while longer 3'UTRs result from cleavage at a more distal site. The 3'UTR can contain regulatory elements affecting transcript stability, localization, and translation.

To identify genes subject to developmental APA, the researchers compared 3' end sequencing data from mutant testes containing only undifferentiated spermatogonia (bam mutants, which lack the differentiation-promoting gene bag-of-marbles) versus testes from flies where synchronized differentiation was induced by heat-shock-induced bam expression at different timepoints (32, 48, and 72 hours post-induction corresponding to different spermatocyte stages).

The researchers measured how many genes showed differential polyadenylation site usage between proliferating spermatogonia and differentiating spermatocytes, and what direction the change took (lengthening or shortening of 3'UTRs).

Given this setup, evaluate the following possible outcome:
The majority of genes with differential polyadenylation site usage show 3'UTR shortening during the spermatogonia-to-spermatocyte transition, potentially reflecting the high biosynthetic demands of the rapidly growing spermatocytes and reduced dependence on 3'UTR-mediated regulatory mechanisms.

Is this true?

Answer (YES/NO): YES